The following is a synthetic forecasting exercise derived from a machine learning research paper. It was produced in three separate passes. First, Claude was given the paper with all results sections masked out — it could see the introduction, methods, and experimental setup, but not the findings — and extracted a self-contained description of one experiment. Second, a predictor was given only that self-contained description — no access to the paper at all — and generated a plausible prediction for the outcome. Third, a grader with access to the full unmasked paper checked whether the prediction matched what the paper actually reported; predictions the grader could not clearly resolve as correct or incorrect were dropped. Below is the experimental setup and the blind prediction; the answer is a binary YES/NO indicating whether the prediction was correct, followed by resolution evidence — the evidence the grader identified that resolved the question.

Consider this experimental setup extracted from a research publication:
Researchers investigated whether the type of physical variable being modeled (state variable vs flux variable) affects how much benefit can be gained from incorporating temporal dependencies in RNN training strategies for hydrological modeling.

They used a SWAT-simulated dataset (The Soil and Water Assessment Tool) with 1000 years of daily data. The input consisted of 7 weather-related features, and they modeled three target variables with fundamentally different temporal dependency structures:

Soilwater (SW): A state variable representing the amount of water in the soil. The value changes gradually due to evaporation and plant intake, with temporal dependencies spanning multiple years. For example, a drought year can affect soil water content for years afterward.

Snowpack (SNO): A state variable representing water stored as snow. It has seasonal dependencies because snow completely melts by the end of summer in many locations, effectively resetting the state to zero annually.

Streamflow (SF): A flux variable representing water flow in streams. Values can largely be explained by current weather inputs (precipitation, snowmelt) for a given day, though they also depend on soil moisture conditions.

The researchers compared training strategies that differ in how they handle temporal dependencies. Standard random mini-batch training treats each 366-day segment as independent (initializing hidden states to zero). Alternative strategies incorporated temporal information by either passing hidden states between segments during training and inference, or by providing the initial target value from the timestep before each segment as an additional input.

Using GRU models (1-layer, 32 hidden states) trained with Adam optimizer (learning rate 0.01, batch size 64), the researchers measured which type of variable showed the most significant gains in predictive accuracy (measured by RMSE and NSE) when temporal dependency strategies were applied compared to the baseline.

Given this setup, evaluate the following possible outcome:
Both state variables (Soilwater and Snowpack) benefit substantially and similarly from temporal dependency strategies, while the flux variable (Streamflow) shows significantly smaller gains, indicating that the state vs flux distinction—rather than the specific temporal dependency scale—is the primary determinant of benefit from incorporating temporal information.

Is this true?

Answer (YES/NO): YES